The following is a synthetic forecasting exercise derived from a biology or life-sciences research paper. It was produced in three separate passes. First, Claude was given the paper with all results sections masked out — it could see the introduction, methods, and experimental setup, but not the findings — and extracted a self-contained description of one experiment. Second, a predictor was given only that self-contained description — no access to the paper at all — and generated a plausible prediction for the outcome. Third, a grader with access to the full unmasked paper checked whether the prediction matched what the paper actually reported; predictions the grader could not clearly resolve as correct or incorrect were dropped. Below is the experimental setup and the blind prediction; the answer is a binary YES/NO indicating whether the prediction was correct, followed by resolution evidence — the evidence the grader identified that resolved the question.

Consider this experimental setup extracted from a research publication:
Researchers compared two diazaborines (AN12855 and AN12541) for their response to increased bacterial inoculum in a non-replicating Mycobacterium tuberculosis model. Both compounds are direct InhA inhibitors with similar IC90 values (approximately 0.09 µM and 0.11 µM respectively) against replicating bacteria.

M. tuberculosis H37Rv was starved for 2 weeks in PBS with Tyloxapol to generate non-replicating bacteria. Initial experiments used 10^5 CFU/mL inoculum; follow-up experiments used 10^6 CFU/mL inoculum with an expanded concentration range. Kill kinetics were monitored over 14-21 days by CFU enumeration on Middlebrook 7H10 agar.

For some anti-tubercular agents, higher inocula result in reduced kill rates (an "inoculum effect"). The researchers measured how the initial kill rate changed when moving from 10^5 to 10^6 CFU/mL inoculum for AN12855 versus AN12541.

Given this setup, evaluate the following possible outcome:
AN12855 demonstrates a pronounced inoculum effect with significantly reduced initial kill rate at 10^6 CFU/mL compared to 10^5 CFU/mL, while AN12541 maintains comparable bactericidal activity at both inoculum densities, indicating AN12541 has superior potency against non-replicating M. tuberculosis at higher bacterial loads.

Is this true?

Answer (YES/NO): NO